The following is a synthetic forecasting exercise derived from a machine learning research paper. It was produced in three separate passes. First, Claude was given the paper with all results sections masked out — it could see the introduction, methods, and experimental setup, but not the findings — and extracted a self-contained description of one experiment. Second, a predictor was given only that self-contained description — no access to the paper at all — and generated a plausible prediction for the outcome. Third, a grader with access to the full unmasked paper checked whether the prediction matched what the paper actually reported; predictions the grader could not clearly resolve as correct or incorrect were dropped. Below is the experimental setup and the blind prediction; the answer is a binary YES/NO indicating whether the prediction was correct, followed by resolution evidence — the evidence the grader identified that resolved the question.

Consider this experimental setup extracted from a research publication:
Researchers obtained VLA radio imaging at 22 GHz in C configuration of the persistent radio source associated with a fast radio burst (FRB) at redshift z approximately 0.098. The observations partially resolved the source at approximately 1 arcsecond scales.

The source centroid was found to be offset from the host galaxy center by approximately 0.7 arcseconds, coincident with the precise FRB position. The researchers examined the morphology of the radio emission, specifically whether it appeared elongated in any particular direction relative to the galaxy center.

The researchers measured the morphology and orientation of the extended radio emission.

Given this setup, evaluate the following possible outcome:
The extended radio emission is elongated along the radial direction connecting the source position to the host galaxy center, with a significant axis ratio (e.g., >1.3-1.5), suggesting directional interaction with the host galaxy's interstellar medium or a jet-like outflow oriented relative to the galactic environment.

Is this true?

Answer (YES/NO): NO